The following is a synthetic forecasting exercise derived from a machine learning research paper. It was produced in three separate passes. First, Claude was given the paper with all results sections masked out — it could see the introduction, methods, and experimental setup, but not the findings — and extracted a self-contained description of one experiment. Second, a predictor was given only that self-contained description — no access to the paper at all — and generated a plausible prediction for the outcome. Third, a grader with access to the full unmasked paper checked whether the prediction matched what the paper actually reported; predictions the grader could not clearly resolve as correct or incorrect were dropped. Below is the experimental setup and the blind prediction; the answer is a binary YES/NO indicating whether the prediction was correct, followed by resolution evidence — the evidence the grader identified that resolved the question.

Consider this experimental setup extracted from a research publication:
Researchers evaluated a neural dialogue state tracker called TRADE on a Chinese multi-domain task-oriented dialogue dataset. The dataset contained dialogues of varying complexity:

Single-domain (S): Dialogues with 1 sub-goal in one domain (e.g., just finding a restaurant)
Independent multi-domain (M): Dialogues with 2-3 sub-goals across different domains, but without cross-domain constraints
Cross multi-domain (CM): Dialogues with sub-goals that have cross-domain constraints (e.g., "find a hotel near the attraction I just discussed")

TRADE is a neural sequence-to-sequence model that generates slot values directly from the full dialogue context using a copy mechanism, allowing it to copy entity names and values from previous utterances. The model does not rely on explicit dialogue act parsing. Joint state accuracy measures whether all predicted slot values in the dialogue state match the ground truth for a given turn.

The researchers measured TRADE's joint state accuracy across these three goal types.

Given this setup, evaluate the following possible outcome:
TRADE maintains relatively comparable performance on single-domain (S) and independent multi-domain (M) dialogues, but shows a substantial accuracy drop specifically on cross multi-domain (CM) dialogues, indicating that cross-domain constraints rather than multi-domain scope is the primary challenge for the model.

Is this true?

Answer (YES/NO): NO